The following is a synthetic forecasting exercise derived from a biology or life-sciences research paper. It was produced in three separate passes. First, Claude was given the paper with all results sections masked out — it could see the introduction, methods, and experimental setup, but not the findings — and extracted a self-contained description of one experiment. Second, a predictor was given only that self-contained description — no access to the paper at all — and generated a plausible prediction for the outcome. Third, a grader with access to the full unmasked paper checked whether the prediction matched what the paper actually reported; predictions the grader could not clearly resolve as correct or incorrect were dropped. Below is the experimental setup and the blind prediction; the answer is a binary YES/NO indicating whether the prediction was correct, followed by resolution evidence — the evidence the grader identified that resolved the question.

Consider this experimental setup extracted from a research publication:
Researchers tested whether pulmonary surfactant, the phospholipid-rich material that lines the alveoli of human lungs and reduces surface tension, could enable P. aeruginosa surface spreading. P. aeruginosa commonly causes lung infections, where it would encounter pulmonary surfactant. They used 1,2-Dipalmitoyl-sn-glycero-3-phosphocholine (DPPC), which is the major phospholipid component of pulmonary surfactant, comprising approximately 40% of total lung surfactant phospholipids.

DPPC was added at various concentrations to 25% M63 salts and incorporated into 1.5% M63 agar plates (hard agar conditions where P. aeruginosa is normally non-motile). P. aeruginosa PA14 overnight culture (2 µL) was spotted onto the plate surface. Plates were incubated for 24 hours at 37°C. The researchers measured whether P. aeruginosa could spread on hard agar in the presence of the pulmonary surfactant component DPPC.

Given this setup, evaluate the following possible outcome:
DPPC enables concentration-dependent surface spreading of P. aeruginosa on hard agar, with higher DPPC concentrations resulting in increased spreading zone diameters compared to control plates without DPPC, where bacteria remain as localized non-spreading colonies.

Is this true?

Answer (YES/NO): NO